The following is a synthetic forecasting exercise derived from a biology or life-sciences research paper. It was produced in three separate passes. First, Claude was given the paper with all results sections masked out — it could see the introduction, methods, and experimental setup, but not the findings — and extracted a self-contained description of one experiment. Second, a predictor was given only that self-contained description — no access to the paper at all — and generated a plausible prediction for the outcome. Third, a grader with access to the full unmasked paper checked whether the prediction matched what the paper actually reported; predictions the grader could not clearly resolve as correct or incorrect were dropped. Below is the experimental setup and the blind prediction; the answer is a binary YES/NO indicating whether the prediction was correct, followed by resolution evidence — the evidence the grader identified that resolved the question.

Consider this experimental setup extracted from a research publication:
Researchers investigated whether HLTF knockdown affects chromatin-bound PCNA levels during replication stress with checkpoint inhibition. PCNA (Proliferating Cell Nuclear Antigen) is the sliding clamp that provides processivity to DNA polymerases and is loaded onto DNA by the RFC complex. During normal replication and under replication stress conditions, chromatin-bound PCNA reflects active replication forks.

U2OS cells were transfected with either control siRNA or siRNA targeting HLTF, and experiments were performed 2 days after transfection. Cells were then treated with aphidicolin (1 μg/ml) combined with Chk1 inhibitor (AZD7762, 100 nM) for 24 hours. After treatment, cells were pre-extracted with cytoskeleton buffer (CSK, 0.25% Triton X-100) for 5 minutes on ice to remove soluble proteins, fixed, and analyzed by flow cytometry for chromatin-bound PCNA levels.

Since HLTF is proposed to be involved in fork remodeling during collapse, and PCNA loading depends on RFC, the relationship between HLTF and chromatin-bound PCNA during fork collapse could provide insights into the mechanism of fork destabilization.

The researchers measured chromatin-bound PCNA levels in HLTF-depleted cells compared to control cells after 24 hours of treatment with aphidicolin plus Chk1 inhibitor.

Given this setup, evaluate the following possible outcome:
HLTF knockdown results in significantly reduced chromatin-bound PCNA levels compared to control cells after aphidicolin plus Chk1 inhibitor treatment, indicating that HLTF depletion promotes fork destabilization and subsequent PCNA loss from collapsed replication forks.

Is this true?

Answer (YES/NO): NO